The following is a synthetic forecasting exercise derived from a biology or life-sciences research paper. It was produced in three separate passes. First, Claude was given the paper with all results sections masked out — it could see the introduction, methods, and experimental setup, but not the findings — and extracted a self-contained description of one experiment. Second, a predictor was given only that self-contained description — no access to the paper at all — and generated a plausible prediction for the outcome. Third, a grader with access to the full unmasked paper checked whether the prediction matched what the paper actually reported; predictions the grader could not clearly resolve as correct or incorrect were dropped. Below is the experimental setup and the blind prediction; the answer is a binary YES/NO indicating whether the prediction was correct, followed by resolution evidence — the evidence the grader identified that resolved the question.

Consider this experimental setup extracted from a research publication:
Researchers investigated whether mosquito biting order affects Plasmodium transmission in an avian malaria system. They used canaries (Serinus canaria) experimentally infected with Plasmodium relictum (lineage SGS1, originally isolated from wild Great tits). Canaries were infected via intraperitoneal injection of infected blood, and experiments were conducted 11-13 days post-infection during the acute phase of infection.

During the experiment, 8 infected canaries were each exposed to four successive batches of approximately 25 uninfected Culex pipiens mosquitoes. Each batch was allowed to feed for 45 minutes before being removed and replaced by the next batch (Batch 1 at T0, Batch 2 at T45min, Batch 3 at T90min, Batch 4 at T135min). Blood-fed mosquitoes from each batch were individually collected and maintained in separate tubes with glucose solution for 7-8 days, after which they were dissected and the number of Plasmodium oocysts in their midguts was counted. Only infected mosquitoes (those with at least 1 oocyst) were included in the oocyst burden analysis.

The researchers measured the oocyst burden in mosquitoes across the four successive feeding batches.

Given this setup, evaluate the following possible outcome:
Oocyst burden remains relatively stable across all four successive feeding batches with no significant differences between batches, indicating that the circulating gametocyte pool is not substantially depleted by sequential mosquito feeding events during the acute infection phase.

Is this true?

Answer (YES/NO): NO